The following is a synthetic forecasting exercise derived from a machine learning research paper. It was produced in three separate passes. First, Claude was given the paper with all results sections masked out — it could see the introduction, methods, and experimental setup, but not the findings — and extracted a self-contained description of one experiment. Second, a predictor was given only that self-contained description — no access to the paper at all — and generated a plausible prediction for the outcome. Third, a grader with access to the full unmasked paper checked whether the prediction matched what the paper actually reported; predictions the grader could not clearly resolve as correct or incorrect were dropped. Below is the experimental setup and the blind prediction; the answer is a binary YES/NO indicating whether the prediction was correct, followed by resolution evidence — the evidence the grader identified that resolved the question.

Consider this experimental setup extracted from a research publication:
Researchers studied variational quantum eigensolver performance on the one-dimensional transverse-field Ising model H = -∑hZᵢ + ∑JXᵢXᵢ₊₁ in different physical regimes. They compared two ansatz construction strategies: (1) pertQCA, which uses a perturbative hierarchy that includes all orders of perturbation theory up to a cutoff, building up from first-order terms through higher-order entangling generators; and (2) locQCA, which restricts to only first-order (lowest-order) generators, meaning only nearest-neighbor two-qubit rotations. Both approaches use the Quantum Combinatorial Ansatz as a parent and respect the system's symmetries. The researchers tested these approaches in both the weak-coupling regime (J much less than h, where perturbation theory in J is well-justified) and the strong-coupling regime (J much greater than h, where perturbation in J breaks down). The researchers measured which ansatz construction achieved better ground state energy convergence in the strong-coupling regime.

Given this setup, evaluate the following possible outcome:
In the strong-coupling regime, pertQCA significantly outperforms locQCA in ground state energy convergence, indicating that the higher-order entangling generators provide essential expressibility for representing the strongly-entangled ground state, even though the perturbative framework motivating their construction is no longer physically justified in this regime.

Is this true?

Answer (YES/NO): NO